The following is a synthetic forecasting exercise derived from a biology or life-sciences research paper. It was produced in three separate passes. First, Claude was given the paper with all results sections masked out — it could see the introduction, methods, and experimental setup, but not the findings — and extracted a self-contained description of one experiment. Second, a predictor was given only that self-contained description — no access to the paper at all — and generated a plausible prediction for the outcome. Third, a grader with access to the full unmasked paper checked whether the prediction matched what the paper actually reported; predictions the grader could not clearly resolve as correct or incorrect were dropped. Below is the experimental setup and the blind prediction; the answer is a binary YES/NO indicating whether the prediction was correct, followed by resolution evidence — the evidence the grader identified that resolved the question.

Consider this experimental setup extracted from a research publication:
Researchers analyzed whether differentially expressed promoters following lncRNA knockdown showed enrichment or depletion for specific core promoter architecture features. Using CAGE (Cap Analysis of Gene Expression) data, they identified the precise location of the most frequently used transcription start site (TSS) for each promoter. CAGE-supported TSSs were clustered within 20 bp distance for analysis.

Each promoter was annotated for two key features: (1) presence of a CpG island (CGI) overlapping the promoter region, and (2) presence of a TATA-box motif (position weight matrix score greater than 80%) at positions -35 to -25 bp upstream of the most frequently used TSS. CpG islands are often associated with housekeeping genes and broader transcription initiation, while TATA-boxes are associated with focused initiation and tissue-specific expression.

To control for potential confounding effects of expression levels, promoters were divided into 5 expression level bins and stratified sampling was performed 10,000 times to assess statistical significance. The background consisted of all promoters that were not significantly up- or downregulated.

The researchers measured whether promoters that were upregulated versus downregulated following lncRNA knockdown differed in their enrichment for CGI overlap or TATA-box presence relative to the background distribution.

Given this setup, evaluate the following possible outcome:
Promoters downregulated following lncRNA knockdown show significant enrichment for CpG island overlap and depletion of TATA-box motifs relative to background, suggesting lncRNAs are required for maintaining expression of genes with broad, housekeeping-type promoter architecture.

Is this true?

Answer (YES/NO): NO